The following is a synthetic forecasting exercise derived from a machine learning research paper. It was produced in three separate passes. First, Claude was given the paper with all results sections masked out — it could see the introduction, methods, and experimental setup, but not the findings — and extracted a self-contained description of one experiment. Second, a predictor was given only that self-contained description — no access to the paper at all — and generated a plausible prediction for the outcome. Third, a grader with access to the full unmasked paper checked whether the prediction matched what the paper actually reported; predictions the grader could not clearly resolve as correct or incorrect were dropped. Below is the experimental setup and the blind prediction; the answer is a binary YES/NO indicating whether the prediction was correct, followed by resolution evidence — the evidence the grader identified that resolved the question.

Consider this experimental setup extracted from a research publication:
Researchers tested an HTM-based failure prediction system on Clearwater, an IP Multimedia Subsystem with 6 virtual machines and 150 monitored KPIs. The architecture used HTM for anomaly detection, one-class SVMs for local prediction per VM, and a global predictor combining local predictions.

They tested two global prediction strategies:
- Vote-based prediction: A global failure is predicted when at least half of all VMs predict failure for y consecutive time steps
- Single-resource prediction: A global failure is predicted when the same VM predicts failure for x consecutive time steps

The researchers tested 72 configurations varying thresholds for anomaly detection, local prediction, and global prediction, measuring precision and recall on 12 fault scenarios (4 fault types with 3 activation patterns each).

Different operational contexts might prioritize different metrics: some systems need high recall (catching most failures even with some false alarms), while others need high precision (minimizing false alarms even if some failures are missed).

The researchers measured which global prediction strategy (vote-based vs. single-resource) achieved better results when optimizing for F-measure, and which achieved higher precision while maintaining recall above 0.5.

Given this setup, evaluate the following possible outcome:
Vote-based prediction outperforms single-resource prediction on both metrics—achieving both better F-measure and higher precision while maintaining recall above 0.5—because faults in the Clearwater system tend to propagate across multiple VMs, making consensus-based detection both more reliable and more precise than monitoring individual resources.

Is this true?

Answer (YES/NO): NO